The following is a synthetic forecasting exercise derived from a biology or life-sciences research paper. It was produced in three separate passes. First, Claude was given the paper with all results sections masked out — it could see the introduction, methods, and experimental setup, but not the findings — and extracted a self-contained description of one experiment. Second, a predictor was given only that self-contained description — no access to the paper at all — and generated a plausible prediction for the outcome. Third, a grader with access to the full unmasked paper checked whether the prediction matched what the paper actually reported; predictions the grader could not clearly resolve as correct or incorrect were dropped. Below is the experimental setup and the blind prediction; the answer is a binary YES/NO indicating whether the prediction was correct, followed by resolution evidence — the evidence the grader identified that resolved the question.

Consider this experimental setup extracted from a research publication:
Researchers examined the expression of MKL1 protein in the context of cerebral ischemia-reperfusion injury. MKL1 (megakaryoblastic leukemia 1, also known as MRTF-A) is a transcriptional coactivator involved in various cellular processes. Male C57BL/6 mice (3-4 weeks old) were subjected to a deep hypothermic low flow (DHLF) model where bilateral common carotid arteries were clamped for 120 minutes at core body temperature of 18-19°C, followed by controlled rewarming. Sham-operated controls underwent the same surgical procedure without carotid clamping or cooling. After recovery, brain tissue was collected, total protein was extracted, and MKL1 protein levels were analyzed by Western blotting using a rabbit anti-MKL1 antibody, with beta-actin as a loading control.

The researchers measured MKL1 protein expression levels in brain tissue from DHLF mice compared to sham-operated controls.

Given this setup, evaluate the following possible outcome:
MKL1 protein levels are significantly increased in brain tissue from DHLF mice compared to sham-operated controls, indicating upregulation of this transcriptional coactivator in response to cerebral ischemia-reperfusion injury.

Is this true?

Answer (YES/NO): NO